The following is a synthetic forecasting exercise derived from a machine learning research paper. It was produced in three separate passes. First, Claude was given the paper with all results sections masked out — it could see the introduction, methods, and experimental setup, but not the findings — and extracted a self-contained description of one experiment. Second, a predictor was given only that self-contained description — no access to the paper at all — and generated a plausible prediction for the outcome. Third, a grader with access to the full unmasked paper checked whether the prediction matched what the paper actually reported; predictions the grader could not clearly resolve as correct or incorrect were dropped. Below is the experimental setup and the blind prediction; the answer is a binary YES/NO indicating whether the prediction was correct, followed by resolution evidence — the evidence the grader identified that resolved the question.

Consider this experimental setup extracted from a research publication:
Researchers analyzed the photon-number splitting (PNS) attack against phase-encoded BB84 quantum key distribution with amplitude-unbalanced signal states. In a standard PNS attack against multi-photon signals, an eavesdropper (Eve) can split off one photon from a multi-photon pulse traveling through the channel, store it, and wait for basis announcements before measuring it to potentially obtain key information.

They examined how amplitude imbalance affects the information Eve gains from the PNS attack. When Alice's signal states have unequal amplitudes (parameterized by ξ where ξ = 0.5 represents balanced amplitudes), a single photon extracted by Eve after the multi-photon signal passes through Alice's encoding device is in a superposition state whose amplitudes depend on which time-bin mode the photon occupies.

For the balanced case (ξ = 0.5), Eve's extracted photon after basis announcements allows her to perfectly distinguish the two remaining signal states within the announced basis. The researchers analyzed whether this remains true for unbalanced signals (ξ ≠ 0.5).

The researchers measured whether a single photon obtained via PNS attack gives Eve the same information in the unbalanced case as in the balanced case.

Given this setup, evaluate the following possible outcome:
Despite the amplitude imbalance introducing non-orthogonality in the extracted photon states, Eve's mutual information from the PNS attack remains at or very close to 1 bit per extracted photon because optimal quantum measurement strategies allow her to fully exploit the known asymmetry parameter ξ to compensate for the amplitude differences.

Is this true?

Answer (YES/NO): NO